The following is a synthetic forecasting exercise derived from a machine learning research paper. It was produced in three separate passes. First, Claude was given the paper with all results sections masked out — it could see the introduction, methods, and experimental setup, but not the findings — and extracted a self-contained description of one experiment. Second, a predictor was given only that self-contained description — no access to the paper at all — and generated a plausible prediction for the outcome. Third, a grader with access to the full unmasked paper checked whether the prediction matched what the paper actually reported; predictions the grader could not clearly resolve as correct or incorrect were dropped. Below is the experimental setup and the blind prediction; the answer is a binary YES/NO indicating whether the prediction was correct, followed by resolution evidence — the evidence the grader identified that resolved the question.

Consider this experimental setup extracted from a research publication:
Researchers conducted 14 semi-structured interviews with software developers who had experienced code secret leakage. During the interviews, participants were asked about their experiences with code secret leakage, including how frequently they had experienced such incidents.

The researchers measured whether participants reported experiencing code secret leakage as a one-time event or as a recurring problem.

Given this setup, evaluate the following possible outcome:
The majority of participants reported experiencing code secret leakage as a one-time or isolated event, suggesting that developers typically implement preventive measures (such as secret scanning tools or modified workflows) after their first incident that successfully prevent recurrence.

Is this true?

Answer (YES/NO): NO